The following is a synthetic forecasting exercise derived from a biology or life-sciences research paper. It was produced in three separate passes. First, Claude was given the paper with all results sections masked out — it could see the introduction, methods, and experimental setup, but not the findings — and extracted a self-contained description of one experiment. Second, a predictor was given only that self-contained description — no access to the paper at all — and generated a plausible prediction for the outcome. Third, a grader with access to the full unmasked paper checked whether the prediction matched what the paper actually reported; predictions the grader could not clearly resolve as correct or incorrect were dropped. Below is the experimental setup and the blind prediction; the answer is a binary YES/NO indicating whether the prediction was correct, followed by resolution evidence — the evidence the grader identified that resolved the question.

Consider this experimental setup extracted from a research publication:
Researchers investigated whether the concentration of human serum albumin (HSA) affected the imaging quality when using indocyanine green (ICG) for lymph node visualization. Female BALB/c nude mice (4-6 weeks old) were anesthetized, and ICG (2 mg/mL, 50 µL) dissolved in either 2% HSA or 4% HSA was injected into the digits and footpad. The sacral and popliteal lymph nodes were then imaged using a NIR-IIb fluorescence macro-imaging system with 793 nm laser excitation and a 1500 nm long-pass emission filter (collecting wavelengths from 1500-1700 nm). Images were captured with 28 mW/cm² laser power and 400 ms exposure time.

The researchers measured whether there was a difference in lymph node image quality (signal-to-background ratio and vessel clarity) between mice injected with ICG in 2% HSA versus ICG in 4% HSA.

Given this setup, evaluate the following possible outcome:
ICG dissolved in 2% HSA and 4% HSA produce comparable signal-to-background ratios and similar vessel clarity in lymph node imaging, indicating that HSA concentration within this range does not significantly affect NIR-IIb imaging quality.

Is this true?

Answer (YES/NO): NO